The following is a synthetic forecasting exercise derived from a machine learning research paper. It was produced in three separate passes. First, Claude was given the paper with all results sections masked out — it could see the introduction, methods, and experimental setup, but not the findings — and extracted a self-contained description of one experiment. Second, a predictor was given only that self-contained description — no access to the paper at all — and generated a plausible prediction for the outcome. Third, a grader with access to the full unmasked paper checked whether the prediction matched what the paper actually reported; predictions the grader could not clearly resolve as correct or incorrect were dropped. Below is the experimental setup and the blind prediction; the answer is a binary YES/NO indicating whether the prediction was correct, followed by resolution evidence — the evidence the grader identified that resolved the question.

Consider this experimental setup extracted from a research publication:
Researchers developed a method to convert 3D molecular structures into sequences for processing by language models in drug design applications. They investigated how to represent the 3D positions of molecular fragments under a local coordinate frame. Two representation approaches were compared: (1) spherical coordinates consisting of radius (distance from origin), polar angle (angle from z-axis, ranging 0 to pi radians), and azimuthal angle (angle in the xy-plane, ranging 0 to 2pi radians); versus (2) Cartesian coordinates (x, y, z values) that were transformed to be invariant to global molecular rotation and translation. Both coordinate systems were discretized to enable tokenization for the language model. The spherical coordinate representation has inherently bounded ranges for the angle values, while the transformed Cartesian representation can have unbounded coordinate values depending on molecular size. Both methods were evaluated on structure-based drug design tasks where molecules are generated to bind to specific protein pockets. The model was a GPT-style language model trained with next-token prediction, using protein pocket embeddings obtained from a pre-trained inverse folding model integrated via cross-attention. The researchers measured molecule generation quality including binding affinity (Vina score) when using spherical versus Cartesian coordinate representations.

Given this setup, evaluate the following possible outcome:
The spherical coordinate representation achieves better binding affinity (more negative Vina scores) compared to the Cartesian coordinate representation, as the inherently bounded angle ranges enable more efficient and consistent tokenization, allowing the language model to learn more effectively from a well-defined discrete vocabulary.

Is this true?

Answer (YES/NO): YES